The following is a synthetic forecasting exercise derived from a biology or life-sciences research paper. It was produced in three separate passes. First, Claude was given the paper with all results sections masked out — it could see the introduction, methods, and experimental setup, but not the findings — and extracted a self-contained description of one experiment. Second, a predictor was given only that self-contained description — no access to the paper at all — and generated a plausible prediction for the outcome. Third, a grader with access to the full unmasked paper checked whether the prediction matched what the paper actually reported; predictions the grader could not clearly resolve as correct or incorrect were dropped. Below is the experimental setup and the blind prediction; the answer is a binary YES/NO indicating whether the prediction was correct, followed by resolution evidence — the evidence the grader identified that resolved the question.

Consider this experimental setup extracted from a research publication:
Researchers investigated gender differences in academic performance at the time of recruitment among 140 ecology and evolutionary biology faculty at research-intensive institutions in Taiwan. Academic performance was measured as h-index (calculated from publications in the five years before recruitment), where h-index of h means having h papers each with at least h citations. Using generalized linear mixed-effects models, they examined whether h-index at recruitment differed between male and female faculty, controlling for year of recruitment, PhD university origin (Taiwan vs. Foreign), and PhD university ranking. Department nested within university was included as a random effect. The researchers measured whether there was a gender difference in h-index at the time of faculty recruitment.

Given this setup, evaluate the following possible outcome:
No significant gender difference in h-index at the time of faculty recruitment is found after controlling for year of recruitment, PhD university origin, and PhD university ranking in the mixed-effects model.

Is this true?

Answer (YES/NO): NO